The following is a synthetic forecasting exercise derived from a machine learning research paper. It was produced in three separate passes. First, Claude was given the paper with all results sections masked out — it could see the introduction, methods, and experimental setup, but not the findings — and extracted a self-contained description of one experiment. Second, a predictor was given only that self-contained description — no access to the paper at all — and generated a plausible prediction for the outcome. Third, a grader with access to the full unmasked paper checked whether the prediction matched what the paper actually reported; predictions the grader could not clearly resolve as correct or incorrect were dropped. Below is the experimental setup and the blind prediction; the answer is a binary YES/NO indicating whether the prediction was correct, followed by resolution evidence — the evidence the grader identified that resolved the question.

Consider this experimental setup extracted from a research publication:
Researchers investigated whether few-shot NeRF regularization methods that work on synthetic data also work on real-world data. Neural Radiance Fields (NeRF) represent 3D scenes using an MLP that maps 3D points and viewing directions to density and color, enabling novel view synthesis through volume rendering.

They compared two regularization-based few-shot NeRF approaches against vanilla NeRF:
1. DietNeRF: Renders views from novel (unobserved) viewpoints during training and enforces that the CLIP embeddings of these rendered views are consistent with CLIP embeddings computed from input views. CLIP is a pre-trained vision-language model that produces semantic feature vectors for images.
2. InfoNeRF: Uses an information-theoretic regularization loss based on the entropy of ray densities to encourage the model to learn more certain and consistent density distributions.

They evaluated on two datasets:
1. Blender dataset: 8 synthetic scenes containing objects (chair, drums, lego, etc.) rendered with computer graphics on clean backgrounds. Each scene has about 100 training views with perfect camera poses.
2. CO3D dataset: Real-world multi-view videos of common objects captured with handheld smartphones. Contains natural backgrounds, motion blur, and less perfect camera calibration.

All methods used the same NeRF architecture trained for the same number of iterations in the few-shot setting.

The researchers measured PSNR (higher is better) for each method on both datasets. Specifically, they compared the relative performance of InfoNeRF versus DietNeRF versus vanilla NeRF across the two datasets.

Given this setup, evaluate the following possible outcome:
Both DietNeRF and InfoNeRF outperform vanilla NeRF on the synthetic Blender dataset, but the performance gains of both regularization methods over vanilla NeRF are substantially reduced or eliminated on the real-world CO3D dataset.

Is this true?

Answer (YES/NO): NO